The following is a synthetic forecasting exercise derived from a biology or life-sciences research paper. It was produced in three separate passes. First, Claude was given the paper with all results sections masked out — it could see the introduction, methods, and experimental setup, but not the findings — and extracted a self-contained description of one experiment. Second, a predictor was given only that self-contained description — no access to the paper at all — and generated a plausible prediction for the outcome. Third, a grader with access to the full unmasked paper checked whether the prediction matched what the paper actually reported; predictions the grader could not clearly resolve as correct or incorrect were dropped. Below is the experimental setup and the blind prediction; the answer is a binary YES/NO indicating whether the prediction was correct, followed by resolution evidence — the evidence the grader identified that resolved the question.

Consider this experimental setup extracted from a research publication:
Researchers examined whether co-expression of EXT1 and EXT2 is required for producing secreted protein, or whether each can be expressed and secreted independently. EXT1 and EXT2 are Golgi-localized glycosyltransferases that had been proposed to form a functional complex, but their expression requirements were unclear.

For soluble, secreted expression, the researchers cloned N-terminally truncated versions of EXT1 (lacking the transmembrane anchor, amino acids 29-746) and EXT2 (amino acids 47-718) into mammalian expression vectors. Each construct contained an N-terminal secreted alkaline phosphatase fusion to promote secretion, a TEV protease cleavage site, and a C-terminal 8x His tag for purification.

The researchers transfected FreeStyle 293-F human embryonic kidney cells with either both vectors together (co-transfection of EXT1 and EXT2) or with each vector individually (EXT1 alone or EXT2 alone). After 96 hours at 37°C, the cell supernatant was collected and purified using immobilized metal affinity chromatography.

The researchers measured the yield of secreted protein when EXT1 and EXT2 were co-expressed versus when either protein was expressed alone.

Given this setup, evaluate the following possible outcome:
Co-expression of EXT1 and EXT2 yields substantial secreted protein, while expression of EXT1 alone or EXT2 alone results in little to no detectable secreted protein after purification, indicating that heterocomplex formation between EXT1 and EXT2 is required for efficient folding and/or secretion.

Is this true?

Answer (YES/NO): YES